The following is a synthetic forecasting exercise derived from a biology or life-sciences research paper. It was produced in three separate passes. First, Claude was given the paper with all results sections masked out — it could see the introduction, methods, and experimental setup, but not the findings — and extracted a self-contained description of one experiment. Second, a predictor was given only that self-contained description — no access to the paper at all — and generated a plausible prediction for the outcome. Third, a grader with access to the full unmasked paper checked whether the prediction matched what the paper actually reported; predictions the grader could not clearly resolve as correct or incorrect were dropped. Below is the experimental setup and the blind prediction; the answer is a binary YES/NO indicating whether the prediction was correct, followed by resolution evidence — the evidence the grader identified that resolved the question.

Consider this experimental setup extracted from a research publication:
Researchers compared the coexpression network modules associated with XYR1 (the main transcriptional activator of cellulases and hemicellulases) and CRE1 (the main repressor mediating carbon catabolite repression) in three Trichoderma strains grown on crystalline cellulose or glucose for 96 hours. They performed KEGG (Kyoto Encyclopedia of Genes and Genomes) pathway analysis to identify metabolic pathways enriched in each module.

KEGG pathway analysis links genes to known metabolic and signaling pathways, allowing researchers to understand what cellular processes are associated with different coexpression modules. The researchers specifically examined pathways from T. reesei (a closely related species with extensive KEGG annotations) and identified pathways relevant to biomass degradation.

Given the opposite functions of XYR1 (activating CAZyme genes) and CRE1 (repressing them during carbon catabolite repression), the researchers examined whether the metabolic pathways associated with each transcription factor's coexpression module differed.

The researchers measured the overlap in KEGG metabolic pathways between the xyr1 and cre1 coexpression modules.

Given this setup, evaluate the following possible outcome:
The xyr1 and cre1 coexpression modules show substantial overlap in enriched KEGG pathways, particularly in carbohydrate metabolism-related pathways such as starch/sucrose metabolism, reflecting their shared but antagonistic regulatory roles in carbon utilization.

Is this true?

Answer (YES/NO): NO